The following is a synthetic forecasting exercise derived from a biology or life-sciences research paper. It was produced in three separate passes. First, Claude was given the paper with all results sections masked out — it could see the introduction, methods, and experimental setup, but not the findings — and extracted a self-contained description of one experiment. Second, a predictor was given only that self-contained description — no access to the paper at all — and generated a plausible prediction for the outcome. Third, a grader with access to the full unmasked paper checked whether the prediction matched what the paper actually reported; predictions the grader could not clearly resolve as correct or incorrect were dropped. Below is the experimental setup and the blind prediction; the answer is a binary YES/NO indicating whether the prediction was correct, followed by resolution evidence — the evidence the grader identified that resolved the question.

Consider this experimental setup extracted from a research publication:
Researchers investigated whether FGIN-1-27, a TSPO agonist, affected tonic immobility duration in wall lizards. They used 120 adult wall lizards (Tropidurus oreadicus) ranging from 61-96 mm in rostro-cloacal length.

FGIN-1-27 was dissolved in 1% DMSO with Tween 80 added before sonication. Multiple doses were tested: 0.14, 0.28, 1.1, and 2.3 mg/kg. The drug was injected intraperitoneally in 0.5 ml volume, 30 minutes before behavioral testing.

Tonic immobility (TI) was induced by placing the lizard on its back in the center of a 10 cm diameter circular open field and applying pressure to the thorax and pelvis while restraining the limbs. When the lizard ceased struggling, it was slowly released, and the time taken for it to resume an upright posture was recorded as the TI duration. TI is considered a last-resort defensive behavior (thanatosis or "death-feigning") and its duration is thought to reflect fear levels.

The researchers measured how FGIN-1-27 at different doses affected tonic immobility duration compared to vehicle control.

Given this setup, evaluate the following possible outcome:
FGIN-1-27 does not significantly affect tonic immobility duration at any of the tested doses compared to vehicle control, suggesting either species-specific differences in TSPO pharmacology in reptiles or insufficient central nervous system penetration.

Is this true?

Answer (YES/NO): NO